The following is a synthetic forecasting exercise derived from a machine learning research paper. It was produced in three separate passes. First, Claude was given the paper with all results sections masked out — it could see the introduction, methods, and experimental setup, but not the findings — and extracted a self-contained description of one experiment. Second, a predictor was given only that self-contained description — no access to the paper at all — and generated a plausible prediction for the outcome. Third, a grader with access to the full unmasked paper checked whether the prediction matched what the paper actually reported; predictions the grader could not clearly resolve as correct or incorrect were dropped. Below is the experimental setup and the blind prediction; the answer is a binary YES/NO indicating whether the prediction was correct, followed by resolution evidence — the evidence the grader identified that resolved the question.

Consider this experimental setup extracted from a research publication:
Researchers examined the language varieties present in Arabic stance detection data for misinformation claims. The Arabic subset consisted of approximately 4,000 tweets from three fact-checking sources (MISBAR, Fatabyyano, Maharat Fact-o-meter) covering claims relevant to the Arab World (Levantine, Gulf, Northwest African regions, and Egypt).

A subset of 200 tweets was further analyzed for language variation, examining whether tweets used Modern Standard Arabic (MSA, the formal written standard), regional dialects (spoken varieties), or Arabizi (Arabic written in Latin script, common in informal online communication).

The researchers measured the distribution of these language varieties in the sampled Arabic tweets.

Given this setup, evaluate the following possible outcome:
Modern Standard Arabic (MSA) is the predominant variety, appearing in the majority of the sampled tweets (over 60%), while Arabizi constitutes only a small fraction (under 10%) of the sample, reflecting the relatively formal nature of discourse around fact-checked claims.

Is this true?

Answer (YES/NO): YES